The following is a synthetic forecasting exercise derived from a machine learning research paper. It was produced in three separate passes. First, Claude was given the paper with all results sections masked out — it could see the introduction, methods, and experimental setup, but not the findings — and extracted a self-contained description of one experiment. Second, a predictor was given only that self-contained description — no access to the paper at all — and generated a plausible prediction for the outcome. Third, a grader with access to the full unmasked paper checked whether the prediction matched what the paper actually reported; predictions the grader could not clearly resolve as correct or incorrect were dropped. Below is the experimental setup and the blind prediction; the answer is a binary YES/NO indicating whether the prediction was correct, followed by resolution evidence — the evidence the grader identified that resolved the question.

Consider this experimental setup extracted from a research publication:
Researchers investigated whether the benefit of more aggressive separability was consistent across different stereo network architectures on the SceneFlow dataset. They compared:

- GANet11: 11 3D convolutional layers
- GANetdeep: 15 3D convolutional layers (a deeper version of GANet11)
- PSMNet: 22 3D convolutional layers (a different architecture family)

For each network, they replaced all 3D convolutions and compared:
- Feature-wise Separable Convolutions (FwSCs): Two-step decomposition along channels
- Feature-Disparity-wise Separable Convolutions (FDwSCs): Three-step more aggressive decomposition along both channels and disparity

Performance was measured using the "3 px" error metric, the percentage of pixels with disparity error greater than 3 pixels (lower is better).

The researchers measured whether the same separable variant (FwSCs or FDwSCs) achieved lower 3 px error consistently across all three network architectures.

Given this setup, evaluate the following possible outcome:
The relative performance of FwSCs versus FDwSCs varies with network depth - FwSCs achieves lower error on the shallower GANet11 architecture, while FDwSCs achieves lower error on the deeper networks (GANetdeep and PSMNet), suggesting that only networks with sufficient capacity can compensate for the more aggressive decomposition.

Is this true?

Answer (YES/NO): NO